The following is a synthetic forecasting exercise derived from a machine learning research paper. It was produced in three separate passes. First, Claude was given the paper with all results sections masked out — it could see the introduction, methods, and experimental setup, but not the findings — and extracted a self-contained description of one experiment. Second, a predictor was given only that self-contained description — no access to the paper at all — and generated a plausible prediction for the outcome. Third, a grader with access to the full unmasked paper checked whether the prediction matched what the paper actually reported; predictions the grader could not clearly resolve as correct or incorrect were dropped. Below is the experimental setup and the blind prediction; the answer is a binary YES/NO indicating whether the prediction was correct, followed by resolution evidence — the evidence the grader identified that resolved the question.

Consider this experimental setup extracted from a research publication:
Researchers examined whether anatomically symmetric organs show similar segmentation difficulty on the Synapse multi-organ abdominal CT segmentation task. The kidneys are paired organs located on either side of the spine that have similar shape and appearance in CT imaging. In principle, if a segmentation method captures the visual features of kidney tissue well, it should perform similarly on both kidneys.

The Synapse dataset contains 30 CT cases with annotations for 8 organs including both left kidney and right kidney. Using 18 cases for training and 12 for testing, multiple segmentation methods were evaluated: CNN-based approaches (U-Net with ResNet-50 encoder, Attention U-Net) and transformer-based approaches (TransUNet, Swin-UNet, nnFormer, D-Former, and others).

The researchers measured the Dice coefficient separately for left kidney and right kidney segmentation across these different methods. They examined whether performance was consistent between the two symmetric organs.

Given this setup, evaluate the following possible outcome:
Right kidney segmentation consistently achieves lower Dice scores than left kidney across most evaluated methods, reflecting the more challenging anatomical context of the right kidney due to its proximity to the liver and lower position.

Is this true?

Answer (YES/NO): YES